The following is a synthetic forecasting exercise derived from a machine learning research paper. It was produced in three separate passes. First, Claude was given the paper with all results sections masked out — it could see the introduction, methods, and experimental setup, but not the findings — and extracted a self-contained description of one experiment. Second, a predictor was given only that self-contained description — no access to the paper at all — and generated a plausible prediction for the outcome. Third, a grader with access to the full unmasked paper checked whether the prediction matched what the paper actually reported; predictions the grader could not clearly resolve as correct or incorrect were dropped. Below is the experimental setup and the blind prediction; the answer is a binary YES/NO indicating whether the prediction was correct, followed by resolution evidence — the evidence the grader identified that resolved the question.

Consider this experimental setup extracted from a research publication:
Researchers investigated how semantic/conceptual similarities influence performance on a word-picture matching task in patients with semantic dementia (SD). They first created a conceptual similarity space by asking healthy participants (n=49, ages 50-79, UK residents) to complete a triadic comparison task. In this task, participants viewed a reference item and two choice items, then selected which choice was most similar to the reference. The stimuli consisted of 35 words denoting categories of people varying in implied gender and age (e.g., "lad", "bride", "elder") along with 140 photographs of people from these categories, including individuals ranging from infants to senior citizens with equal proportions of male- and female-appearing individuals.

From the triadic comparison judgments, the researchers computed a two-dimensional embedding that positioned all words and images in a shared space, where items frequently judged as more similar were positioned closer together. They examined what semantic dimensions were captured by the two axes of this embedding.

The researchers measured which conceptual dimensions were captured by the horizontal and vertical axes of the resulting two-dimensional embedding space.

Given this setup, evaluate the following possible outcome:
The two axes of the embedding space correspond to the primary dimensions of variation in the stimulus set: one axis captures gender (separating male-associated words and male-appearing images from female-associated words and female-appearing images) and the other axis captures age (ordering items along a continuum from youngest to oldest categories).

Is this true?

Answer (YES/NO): YES